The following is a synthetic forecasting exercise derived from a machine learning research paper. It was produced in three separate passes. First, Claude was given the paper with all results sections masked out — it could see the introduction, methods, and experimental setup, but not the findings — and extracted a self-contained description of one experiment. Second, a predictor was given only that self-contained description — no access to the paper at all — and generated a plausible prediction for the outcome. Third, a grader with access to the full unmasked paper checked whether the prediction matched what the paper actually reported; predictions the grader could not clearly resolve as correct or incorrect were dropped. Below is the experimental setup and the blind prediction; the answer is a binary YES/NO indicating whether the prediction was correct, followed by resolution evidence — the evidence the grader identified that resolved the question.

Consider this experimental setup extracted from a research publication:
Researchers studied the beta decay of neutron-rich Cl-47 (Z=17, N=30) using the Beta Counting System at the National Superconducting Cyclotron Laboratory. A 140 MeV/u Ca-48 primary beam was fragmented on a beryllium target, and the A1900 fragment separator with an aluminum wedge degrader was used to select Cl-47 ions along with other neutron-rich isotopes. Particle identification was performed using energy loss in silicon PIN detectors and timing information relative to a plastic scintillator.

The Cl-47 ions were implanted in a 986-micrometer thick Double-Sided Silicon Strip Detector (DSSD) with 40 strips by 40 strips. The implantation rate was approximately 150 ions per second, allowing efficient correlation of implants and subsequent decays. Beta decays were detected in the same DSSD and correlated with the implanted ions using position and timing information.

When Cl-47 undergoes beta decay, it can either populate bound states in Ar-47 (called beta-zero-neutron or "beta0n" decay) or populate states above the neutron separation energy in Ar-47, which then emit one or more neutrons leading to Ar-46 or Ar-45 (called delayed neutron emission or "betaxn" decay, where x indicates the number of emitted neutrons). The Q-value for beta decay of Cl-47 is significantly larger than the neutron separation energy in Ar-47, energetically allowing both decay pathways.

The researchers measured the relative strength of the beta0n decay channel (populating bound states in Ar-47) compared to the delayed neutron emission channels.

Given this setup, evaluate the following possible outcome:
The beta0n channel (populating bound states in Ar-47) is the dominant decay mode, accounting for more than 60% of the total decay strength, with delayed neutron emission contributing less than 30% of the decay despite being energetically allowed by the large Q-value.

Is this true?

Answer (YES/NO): NO